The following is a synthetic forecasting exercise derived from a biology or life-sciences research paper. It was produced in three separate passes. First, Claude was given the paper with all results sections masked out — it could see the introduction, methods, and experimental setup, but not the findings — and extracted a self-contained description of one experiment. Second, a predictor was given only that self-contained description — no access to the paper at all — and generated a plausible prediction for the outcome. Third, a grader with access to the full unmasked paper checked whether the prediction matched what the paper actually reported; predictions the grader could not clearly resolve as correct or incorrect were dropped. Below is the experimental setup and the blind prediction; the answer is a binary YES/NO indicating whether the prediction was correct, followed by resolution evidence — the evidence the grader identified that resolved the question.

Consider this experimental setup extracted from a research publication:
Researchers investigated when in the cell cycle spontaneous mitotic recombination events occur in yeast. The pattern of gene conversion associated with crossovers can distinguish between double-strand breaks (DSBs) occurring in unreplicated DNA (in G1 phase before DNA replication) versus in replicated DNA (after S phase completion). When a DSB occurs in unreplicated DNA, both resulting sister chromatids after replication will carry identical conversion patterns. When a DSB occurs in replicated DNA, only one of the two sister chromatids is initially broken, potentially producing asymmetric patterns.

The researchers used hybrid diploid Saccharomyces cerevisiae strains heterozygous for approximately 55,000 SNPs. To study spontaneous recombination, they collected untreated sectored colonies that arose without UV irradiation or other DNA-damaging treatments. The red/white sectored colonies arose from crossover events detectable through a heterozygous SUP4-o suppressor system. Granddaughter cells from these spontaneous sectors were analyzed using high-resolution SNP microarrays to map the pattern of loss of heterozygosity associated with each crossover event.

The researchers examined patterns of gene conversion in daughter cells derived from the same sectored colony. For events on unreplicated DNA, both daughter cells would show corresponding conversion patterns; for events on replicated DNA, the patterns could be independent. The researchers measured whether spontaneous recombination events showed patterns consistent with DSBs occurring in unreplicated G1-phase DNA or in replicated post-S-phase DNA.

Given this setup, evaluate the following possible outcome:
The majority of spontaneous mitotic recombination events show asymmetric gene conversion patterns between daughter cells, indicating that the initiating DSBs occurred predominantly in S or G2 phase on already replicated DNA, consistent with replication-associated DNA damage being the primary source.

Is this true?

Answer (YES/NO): NO